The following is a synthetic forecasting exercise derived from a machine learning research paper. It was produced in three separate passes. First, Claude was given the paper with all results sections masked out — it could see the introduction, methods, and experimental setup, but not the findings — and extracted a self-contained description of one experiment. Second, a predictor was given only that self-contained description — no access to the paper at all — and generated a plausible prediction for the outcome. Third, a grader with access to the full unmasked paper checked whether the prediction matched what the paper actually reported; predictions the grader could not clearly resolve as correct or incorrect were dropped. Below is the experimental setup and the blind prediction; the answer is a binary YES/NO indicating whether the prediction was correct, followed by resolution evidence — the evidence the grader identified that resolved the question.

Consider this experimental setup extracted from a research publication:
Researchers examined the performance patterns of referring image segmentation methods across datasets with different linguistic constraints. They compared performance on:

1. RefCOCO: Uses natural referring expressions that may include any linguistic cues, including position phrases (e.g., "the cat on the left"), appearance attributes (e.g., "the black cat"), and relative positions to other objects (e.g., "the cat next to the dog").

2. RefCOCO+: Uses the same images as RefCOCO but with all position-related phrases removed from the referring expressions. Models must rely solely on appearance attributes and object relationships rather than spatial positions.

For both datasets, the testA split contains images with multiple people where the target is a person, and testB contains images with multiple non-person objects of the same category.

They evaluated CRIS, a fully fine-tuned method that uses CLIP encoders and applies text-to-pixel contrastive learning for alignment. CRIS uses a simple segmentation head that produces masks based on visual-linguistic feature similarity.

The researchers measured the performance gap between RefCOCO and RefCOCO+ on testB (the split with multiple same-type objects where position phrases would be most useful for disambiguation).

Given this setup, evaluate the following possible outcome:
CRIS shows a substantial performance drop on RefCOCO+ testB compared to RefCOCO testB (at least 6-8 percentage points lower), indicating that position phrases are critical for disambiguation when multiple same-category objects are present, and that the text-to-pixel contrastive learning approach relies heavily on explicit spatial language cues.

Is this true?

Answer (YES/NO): YES